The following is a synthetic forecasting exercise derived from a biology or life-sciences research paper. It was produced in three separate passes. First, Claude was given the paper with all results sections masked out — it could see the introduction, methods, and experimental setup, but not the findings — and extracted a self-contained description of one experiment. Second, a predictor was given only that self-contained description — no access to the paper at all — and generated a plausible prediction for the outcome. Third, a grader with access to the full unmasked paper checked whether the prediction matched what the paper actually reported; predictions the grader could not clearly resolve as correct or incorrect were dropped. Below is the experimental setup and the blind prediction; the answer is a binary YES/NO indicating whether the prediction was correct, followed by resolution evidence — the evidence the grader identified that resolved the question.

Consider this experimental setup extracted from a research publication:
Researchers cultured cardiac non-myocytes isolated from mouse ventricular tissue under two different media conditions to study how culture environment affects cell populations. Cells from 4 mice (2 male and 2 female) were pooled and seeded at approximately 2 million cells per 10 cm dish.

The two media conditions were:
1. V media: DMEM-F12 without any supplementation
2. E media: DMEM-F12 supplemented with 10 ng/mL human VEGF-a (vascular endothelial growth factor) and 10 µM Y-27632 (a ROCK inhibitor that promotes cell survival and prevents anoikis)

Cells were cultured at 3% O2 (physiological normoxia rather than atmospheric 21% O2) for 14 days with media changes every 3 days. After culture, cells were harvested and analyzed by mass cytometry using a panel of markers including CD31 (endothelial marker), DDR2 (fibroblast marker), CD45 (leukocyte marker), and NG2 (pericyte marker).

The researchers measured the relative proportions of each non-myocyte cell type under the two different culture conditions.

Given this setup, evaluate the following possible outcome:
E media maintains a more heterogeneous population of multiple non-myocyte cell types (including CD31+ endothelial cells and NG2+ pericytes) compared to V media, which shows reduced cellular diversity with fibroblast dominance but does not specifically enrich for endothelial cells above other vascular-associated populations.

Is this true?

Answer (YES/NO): NO